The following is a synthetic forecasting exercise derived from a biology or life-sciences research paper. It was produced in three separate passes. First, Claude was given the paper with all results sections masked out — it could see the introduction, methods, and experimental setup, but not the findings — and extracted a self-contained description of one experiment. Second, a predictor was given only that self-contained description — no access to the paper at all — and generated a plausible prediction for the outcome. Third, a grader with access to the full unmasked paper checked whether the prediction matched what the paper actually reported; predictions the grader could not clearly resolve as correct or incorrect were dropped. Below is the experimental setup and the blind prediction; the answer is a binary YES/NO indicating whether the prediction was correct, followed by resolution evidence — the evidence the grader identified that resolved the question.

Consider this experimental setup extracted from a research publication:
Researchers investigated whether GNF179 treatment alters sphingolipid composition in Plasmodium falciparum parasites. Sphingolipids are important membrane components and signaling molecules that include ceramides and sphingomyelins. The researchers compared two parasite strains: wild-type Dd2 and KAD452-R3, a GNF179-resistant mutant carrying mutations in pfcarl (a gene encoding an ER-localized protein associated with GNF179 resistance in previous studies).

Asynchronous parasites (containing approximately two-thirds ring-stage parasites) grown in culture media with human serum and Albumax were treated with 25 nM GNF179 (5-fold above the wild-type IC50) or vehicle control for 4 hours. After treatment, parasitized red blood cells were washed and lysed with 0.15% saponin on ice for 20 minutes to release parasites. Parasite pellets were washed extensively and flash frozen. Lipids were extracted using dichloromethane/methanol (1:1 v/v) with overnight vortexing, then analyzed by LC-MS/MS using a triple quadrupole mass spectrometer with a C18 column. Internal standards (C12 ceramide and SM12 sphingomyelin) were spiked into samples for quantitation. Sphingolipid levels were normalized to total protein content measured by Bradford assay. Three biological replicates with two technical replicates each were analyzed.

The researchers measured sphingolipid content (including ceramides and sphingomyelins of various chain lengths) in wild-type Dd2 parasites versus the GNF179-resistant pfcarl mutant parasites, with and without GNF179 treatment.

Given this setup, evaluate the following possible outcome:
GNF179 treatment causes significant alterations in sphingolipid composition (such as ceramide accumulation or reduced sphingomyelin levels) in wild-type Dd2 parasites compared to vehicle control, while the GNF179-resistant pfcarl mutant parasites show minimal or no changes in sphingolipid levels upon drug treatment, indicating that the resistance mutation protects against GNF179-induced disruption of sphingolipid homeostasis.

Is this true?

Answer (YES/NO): NO